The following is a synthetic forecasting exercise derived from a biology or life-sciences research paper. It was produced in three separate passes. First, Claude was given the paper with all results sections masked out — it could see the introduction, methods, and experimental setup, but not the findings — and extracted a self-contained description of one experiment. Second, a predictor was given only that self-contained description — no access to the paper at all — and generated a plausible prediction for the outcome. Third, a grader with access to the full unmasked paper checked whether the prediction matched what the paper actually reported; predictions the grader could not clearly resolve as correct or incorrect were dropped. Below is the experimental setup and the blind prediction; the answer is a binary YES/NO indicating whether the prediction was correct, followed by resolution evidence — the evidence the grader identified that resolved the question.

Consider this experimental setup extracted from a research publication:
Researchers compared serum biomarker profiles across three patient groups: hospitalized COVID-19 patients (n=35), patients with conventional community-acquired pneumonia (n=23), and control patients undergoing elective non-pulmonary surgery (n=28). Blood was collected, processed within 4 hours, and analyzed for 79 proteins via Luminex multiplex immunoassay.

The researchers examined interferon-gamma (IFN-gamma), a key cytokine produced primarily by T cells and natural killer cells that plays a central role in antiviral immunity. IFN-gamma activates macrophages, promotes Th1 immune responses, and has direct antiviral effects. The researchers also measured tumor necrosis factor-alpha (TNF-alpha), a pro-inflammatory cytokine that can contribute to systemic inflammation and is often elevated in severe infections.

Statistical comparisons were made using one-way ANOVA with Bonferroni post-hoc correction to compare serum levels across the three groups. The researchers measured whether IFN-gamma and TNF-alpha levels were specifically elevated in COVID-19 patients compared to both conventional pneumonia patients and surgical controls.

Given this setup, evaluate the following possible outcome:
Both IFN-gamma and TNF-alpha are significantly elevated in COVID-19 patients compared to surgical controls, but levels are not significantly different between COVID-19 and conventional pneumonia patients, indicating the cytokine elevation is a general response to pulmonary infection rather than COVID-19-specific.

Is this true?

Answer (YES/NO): NO